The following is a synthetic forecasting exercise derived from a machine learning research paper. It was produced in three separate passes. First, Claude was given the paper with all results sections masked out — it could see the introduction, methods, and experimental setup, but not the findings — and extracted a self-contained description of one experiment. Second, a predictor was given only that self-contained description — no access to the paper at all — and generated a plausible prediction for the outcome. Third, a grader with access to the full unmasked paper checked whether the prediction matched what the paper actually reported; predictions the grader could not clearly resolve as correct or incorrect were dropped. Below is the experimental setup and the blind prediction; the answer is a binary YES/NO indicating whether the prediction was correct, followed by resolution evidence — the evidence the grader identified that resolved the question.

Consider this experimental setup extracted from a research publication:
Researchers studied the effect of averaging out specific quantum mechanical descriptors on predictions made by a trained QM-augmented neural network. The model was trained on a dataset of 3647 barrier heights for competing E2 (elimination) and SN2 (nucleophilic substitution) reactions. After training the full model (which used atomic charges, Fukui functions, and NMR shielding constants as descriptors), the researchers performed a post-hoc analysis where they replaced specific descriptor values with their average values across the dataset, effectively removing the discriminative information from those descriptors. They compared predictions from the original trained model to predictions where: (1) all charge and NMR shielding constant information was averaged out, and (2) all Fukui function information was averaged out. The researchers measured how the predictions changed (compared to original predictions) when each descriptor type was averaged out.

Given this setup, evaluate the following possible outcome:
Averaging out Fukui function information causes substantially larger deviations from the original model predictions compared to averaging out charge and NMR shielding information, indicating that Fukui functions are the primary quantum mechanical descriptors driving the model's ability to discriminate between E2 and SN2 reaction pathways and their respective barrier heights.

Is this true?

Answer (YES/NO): NO